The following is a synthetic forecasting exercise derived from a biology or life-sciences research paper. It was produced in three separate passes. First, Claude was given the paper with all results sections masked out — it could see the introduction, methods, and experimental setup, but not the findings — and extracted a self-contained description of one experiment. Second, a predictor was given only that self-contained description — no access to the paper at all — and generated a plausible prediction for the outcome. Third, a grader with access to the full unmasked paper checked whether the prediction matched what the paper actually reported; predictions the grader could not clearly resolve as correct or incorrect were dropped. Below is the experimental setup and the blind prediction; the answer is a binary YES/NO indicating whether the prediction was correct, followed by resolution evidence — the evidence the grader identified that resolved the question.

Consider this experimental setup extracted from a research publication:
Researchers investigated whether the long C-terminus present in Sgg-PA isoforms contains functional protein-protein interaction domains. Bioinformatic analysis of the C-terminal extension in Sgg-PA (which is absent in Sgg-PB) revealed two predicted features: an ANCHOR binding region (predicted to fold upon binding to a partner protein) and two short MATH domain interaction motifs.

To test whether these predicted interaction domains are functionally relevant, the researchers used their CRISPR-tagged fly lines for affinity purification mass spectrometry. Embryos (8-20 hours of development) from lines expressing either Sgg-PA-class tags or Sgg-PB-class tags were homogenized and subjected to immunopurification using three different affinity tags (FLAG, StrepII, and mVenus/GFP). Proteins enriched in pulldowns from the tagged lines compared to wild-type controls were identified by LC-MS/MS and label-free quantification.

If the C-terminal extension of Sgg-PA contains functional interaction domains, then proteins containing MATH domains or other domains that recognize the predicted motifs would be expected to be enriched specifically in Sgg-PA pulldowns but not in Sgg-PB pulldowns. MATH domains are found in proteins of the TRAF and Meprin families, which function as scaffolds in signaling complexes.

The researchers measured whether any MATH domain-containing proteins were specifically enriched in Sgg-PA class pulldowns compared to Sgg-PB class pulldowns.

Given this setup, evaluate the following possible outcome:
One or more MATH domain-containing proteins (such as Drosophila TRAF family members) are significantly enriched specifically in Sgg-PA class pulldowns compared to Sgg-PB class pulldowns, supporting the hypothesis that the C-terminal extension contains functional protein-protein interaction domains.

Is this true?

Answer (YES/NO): NO